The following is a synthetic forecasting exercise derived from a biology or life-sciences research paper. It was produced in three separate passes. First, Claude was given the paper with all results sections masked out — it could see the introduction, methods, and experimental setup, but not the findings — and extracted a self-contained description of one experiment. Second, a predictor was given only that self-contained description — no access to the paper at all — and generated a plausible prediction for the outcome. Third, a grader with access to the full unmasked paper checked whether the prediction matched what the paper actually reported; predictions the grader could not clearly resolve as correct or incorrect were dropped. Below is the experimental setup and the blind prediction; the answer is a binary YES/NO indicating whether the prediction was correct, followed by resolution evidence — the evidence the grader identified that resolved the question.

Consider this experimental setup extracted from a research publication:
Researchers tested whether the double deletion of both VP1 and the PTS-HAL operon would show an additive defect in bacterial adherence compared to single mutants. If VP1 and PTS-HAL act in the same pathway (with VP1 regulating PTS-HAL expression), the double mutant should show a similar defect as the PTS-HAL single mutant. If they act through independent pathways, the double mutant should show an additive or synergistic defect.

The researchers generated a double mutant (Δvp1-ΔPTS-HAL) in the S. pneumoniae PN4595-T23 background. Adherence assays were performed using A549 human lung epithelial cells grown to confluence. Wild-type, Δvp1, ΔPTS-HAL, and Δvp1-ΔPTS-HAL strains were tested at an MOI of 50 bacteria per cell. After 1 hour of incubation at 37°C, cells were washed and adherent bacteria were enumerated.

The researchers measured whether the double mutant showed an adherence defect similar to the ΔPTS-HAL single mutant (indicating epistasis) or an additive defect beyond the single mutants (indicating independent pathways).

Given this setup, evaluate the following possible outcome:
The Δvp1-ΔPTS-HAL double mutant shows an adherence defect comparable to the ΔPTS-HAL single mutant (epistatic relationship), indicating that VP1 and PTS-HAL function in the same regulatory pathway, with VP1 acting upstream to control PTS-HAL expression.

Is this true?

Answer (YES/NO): YES